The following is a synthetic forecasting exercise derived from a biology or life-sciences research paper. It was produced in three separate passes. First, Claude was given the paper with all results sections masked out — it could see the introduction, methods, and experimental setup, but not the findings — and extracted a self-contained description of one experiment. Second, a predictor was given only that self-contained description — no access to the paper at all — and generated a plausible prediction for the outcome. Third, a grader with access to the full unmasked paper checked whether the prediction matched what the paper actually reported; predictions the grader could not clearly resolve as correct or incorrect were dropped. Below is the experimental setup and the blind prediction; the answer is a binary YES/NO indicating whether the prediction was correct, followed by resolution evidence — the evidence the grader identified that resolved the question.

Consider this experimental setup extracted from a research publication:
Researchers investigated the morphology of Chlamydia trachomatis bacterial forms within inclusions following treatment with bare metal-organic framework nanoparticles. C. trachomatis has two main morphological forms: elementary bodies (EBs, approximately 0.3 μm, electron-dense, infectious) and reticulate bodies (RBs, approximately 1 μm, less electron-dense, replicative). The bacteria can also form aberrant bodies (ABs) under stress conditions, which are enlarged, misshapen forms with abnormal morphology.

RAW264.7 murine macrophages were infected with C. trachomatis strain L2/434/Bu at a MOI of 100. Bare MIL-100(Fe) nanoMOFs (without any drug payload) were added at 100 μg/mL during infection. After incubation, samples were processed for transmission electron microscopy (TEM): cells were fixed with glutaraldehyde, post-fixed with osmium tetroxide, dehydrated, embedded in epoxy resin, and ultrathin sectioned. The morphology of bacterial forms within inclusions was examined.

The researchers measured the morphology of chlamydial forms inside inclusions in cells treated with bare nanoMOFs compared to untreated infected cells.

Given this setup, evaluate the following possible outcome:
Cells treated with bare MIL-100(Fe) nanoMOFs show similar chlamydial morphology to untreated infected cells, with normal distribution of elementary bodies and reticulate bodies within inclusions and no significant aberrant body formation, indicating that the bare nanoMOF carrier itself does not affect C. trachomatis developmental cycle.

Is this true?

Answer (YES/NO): NO